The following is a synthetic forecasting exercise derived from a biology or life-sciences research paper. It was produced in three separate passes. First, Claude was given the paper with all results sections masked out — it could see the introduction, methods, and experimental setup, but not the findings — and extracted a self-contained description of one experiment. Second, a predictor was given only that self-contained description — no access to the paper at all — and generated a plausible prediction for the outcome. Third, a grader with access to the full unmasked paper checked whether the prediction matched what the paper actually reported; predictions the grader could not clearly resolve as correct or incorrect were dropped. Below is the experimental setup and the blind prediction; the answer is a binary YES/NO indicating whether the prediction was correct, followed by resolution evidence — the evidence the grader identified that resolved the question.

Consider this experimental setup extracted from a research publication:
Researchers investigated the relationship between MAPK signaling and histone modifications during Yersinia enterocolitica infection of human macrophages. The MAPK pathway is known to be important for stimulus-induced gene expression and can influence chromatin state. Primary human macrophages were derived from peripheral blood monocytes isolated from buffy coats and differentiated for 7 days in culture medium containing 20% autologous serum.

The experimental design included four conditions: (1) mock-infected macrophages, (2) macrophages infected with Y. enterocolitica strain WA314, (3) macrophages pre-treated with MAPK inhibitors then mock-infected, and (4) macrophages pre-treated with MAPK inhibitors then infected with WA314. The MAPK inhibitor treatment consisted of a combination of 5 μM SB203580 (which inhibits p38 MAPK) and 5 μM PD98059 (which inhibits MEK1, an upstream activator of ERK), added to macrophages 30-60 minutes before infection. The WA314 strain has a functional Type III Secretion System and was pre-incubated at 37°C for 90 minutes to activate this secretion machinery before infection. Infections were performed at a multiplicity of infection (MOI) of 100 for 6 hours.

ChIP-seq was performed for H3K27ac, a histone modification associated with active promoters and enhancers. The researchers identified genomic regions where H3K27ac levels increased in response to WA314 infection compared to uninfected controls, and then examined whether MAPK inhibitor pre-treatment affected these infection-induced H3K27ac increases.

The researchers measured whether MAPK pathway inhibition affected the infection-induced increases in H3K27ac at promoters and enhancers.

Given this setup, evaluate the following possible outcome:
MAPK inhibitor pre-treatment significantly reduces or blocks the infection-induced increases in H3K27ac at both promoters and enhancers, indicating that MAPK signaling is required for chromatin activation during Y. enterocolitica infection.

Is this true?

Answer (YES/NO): NO